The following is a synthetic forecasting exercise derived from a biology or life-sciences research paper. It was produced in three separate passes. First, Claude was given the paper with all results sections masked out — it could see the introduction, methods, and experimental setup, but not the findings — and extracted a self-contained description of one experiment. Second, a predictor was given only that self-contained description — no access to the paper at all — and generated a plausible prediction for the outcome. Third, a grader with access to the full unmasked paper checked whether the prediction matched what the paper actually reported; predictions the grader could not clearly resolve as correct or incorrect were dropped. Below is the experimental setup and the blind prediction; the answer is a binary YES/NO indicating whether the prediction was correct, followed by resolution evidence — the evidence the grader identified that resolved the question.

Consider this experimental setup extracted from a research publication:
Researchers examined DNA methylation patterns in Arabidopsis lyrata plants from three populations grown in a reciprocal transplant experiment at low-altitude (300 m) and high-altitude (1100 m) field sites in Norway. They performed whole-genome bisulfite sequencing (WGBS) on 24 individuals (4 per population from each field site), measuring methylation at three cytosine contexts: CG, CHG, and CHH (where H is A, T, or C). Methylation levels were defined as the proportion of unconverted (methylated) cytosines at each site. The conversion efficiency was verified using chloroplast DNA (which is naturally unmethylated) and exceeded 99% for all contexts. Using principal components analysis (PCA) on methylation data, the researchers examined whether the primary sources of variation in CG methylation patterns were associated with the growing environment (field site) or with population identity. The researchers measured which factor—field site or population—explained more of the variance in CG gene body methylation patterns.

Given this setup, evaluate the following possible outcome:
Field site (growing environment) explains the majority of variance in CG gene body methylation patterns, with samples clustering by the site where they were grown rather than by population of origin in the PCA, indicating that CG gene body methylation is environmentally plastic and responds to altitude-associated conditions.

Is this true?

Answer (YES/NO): NO